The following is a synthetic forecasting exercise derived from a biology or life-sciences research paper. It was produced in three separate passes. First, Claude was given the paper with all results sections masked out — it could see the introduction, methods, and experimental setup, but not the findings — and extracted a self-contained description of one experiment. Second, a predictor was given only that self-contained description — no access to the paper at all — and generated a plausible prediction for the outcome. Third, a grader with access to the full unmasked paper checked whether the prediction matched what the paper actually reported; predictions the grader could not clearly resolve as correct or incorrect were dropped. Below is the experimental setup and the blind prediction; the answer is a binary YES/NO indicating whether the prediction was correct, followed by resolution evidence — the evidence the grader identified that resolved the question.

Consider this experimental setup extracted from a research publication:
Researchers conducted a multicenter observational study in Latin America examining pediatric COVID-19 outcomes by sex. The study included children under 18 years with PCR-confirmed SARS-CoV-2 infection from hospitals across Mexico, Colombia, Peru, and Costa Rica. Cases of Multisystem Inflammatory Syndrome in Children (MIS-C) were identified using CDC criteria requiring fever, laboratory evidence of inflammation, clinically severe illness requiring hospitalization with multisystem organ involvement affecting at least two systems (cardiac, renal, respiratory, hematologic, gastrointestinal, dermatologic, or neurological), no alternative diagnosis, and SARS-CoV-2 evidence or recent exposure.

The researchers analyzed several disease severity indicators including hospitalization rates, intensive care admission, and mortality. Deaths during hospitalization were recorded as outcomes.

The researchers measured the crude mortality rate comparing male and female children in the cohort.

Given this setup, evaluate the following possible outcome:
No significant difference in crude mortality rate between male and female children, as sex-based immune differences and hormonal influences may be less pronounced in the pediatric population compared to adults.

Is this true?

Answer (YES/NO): YES